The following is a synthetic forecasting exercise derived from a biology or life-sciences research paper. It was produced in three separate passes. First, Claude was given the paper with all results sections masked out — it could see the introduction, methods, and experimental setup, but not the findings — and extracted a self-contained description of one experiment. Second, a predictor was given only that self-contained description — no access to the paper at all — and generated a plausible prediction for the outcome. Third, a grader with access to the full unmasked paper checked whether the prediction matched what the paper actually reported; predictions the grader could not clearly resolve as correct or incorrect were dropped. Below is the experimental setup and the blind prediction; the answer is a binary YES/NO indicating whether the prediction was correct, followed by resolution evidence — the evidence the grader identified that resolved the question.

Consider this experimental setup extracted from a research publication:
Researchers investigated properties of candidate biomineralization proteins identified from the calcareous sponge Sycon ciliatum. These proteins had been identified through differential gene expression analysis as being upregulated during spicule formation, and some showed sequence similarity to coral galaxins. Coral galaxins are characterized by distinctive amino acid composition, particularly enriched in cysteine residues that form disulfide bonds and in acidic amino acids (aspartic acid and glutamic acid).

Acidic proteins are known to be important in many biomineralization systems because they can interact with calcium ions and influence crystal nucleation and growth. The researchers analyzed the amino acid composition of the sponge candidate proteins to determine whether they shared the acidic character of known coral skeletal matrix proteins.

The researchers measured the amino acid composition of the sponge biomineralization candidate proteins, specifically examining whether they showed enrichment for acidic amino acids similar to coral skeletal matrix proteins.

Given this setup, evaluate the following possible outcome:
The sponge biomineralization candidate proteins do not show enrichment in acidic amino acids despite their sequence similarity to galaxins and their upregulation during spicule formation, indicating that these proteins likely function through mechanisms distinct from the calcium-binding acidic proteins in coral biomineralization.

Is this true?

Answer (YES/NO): YES